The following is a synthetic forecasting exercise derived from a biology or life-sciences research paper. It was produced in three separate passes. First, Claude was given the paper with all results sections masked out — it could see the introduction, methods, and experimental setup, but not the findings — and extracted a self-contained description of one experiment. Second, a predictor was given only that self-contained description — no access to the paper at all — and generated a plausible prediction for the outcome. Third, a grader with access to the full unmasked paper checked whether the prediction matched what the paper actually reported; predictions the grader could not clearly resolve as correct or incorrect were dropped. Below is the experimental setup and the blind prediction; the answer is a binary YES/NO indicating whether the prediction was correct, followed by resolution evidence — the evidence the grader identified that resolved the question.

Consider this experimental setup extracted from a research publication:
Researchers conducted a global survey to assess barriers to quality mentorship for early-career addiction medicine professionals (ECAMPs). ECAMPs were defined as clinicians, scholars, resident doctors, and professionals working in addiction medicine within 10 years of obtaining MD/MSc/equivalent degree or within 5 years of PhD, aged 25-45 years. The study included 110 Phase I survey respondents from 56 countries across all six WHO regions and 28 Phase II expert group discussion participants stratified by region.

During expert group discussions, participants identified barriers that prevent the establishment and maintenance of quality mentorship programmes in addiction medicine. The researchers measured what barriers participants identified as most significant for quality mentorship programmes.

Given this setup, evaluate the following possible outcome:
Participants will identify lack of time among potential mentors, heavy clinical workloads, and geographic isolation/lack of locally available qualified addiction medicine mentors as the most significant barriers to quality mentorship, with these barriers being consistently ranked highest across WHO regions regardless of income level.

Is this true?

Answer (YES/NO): NO